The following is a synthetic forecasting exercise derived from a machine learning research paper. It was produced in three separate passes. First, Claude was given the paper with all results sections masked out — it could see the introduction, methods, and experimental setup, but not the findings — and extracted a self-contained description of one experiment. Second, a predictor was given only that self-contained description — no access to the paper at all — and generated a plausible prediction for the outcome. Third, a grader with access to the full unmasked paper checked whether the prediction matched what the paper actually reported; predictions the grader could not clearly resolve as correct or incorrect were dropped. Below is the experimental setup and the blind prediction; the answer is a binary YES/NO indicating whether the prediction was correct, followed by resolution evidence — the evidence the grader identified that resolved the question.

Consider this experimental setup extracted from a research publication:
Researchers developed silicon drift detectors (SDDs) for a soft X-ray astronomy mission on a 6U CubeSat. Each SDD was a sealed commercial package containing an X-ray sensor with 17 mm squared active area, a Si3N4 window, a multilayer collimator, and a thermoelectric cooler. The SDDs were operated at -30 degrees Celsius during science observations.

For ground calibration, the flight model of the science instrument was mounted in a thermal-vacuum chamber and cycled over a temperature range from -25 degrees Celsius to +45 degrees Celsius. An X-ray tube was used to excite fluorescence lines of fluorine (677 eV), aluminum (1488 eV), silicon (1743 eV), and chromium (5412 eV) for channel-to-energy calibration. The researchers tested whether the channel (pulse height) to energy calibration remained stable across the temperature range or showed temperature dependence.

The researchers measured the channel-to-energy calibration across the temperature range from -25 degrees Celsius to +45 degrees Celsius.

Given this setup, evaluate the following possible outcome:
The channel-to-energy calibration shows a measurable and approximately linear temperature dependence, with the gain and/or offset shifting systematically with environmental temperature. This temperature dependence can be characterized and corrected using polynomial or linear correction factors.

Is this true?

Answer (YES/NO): NO